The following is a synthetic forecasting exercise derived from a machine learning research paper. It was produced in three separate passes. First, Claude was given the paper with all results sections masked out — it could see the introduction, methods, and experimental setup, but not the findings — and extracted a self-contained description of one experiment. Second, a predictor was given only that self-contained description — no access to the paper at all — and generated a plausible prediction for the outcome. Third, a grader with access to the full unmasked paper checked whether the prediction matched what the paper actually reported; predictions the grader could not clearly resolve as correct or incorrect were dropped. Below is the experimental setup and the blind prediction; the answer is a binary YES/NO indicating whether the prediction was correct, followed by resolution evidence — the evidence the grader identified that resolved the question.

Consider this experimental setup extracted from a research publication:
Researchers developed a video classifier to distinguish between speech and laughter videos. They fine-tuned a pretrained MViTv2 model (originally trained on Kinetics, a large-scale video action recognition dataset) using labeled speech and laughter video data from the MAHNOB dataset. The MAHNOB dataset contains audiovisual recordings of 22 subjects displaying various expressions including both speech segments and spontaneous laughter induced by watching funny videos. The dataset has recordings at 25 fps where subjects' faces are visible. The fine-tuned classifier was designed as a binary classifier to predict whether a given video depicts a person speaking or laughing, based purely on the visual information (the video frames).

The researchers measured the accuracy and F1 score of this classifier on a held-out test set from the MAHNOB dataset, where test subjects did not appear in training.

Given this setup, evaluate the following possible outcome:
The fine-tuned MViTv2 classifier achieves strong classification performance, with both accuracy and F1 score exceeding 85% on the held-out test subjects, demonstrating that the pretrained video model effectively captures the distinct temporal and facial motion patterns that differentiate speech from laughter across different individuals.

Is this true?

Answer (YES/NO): YES